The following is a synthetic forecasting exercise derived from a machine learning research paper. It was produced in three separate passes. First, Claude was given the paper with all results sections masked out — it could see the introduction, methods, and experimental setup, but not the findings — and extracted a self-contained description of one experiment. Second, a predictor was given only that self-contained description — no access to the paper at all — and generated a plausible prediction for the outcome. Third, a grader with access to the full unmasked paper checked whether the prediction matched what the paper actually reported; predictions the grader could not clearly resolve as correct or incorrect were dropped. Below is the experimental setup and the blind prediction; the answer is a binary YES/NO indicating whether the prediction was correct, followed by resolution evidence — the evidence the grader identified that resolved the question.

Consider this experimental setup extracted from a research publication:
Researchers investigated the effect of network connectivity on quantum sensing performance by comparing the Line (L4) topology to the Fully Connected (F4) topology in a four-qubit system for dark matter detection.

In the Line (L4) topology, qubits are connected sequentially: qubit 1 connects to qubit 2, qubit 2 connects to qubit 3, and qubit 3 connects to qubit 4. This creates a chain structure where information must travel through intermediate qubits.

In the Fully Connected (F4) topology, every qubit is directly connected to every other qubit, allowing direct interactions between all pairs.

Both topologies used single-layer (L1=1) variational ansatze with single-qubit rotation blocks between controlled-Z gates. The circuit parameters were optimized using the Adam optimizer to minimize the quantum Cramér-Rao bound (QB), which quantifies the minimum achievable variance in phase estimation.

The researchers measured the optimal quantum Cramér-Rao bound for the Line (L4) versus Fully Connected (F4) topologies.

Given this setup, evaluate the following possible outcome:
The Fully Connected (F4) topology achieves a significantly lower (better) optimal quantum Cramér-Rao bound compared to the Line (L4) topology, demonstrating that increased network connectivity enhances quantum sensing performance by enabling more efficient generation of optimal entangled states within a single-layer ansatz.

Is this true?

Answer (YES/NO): YES